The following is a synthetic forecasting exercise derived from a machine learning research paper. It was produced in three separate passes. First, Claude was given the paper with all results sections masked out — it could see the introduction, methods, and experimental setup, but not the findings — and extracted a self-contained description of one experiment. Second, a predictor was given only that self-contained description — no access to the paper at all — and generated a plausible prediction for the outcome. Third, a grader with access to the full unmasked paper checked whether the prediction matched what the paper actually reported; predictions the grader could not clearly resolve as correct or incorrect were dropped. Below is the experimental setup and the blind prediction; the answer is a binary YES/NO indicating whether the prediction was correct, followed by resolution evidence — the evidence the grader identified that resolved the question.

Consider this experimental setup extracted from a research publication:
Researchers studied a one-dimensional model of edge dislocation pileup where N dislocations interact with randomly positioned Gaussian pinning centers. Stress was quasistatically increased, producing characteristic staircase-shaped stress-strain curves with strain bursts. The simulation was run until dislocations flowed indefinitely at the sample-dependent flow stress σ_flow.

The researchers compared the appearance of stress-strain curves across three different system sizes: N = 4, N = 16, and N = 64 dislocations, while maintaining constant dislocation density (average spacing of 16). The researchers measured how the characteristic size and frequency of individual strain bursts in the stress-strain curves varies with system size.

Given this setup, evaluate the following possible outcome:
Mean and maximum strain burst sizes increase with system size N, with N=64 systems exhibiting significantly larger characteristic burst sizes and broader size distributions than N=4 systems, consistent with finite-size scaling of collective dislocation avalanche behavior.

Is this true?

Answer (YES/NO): NO